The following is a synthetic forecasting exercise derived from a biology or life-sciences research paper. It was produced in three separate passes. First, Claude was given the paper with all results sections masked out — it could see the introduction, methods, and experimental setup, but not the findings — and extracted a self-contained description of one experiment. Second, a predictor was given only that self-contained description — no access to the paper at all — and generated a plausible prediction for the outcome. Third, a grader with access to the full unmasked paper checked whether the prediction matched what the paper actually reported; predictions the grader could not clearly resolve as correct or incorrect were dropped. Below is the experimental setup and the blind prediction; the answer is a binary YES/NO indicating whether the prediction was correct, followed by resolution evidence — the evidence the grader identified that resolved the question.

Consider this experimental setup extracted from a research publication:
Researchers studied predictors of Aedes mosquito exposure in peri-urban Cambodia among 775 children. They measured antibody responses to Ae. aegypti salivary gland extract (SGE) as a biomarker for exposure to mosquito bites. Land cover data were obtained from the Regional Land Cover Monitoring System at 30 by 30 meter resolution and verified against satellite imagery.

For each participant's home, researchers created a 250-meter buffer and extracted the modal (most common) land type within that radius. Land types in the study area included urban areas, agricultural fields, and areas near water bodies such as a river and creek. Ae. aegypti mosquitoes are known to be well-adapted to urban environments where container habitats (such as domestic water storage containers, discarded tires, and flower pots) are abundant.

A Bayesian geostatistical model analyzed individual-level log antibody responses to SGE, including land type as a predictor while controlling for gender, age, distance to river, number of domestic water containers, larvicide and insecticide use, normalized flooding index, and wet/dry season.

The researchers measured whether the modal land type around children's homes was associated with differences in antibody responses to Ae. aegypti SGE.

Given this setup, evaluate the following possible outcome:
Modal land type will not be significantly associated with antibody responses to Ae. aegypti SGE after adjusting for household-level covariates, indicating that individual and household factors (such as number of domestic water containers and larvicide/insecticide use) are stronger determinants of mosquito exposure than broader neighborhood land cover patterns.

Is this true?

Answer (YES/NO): NO